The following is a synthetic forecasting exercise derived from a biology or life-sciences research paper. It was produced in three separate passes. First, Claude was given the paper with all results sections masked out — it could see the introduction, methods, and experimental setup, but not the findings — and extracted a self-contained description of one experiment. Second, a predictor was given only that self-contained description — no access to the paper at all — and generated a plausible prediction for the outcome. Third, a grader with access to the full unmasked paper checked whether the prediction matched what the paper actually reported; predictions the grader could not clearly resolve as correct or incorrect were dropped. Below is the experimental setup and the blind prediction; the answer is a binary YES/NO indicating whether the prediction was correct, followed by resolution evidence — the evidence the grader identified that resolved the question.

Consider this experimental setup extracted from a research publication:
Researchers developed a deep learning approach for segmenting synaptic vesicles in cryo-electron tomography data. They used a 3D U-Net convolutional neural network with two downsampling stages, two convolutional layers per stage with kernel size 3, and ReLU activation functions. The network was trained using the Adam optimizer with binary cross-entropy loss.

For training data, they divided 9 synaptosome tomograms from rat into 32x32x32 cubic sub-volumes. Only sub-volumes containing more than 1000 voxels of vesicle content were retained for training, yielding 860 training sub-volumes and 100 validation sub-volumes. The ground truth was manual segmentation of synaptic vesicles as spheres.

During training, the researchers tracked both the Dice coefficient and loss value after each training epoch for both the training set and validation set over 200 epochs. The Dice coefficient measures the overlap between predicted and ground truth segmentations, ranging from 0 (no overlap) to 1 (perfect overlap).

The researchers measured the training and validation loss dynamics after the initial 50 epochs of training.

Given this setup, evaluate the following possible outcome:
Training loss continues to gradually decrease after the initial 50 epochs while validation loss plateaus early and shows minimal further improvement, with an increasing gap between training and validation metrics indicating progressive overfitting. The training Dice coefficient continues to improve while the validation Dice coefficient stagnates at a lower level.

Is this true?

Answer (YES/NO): NO